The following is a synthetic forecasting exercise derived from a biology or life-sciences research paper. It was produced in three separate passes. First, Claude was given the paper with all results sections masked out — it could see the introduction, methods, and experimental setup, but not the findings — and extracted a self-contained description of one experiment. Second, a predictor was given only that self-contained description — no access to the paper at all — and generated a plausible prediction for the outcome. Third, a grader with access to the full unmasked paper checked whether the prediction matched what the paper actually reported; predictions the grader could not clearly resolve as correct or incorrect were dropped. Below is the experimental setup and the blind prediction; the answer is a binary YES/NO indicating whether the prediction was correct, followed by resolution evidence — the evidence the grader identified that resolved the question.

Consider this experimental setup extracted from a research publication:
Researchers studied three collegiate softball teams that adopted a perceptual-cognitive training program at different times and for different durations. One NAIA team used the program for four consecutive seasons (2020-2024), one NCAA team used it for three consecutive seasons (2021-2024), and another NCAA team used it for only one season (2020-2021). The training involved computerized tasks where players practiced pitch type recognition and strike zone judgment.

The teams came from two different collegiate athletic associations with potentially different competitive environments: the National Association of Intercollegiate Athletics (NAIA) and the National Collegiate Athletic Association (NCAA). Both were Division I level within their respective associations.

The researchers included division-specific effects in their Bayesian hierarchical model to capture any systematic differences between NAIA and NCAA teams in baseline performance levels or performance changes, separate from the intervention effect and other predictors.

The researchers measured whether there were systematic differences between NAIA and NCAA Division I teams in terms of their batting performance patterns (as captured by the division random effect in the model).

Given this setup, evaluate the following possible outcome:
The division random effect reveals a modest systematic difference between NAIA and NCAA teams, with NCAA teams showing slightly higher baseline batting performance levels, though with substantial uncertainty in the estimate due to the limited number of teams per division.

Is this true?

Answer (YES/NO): NO